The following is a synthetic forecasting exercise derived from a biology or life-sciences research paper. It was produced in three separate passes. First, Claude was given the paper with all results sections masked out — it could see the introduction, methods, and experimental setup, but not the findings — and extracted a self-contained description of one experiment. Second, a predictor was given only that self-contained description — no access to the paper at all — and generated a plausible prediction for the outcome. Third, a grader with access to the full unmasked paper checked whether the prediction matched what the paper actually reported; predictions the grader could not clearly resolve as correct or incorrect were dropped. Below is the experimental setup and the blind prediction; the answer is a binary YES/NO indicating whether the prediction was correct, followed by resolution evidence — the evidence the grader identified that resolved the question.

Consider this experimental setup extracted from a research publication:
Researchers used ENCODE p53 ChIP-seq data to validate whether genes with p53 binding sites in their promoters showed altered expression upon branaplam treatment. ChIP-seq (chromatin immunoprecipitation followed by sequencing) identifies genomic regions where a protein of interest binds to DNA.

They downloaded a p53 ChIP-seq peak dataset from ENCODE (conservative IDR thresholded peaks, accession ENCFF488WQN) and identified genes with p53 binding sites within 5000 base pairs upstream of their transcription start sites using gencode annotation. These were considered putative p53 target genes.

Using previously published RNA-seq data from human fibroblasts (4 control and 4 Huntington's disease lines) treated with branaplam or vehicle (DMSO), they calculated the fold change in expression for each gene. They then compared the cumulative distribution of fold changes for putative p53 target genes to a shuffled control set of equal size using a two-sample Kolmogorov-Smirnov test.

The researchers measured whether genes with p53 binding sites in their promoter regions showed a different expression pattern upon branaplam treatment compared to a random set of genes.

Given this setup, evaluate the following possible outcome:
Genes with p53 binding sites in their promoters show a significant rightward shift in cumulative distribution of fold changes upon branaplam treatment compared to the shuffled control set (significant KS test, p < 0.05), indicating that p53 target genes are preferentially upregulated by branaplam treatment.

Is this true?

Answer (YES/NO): YES